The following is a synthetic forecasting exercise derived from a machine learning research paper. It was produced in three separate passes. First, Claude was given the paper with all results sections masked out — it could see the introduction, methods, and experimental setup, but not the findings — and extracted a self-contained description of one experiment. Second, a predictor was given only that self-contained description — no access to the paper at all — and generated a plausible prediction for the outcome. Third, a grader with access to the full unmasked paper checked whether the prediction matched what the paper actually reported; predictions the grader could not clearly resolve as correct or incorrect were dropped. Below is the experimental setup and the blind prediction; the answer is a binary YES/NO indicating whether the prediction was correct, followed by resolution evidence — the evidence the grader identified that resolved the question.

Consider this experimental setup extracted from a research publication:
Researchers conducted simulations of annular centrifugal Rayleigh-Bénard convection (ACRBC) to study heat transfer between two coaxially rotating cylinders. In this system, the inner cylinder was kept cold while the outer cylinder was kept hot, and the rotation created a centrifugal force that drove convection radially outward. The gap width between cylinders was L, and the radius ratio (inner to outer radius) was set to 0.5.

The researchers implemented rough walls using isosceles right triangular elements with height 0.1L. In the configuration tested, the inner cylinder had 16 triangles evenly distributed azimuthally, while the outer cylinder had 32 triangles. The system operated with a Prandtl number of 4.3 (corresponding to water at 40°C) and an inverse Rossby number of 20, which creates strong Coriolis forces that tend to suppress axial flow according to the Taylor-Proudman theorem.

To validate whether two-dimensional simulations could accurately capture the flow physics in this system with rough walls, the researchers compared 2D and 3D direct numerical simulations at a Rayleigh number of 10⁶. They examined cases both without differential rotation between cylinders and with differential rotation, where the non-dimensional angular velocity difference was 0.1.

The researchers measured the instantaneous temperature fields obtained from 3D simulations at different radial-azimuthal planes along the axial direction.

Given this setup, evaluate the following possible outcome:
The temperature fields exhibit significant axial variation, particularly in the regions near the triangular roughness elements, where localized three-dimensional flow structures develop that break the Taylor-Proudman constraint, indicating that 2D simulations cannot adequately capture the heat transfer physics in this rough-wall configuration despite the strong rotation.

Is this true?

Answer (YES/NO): NO